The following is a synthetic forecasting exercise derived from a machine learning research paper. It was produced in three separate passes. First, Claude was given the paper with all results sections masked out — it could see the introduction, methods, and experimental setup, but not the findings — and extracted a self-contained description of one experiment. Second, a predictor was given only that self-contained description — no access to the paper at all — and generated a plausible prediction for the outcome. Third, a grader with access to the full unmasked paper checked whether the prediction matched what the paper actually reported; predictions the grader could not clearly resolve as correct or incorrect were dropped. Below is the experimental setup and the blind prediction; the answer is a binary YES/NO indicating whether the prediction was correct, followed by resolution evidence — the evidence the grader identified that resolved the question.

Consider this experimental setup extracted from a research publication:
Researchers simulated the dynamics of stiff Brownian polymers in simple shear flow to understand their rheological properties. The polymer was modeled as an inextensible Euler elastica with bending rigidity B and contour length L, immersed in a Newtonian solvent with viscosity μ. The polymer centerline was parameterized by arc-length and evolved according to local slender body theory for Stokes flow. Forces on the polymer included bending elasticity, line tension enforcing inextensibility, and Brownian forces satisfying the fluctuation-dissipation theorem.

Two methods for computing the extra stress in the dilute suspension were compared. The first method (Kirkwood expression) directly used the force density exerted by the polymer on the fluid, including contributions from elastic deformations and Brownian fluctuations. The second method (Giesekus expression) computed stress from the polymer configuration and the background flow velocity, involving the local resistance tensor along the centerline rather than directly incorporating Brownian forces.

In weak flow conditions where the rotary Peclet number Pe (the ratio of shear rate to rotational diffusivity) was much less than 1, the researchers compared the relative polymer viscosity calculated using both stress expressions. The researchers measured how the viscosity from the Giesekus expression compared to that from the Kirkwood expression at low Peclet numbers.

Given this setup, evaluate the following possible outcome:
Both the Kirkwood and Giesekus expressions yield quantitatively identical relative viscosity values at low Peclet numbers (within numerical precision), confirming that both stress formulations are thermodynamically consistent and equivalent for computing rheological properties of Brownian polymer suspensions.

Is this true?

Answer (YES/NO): NO